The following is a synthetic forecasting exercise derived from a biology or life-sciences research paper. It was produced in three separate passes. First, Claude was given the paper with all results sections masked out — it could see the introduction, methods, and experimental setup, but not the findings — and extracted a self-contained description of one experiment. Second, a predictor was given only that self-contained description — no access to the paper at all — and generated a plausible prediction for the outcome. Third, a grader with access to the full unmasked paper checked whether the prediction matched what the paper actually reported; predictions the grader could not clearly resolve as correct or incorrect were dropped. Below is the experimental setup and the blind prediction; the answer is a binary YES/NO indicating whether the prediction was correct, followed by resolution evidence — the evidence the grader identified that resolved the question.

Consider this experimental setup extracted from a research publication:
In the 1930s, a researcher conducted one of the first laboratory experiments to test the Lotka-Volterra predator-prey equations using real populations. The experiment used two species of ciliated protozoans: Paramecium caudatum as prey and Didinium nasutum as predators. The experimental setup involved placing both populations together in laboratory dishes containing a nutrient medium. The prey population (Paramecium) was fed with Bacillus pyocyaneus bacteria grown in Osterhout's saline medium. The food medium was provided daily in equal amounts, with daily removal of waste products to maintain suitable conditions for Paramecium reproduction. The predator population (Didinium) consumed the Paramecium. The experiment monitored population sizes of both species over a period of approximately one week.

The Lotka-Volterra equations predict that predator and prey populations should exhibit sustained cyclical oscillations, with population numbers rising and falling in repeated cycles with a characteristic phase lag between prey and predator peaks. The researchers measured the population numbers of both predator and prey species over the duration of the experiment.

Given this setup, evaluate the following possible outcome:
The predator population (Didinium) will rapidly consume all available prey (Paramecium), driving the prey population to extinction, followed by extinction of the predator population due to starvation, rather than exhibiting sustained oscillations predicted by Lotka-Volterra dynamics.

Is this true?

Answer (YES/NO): YES